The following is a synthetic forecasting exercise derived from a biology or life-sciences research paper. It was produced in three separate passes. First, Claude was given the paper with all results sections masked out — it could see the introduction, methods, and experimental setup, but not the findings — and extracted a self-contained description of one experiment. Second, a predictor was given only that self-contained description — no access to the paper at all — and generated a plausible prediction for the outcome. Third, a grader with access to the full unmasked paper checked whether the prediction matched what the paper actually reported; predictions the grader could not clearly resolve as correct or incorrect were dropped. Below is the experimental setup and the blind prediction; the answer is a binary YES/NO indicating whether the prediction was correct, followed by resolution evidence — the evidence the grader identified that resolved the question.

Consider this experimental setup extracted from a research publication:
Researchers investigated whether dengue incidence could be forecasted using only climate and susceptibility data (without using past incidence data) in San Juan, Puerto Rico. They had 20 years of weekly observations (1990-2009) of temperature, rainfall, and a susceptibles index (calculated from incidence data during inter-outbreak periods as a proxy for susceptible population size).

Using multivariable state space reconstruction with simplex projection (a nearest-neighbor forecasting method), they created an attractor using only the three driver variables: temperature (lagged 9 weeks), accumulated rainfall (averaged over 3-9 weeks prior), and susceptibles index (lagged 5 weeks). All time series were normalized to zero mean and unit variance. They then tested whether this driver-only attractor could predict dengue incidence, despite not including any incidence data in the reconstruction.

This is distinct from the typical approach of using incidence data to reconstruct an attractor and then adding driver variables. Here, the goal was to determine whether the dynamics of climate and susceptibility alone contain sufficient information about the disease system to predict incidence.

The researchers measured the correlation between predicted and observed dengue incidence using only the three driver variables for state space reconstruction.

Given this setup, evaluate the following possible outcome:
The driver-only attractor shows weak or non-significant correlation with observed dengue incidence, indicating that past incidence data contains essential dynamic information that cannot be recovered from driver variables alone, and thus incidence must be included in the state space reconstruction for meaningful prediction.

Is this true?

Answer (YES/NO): NO